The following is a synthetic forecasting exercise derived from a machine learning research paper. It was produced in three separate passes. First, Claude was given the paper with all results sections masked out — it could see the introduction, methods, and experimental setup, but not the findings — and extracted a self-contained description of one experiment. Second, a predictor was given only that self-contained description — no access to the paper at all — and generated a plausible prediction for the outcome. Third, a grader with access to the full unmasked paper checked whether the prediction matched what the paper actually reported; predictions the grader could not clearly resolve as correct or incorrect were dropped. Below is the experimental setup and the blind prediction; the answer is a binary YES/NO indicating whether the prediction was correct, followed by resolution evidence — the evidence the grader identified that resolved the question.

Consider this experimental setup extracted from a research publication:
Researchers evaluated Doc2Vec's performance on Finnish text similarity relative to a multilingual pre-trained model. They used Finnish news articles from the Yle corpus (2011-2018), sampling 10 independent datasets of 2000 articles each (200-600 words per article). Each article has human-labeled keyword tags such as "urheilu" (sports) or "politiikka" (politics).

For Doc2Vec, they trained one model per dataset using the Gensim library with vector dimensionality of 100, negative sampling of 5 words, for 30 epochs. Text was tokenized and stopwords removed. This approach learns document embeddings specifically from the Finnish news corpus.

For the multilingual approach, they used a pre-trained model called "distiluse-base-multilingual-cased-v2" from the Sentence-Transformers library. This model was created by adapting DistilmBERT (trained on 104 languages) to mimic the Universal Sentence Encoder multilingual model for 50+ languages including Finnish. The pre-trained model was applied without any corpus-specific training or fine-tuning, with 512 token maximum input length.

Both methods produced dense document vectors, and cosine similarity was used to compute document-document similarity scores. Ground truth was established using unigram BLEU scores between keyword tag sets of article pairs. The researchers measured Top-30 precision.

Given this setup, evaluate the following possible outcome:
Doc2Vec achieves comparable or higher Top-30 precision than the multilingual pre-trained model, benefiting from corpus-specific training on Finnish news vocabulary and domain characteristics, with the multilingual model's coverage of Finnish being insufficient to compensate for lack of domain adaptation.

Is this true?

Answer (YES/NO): NO